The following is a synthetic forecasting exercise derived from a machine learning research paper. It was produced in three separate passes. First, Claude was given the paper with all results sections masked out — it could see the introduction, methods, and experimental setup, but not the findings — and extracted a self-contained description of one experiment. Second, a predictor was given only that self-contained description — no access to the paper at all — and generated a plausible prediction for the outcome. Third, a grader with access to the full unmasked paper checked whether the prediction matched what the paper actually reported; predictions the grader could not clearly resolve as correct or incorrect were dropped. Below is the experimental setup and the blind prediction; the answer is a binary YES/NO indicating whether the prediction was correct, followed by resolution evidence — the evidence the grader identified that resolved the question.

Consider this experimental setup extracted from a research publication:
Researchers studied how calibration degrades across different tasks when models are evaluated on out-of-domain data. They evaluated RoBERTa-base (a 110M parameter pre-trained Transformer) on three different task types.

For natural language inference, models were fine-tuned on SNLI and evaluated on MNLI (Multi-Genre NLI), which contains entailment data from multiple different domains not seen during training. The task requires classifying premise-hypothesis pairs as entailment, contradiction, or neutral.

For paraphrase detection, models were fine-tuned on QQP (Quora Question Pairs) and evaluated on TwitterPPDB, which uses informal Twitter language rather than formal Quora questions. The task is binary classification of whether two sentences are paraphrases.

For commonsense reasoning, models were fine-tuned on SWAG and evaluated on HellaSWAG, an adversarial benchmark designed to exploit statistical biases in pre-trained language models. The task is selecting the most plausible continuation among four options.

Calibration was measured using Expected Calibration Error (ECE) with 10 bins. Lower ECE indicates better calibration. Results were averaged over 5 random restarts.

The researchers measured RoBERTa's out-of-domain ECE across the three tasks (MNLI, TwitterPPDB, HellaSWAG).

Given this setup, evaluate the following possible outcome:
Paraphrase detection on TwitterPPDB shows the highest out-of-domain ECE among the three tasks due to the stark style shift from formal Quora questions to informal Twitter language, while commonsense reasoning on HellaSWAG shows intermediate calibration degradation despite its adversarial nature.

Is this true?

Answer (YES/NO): NO